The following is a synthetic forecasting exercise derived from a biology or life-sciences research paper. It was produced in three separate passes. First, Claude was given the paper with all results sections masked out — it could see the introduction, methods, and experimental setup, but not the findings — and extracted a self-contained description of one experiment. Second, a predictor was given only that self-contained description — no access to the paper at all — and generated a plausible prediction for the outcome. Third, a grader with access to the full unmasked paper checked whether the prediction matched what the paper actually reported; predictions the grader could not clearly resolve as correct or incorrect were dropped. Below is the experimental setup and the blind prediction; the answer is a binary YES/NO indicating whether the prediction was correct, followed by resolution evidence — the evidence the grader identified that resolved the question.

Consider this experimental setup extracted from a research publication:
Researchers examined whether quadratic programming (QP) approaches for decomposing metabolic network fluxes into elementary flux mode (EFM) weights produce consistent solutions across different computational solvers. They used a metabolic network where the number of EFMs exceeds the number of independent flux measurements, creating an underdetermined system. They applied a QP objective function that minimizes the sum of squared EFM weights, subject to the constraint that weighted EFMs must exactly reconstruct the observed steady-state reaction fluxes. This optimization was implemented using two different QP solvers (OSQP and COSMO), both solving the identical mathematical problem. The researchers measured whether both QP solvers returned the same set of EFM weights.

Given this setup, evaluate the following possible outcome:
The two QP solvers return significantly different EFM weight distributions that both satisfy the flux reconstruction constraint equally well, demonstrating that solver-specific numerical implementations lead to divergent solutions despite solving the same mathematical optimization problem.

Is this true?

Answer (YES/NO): NO